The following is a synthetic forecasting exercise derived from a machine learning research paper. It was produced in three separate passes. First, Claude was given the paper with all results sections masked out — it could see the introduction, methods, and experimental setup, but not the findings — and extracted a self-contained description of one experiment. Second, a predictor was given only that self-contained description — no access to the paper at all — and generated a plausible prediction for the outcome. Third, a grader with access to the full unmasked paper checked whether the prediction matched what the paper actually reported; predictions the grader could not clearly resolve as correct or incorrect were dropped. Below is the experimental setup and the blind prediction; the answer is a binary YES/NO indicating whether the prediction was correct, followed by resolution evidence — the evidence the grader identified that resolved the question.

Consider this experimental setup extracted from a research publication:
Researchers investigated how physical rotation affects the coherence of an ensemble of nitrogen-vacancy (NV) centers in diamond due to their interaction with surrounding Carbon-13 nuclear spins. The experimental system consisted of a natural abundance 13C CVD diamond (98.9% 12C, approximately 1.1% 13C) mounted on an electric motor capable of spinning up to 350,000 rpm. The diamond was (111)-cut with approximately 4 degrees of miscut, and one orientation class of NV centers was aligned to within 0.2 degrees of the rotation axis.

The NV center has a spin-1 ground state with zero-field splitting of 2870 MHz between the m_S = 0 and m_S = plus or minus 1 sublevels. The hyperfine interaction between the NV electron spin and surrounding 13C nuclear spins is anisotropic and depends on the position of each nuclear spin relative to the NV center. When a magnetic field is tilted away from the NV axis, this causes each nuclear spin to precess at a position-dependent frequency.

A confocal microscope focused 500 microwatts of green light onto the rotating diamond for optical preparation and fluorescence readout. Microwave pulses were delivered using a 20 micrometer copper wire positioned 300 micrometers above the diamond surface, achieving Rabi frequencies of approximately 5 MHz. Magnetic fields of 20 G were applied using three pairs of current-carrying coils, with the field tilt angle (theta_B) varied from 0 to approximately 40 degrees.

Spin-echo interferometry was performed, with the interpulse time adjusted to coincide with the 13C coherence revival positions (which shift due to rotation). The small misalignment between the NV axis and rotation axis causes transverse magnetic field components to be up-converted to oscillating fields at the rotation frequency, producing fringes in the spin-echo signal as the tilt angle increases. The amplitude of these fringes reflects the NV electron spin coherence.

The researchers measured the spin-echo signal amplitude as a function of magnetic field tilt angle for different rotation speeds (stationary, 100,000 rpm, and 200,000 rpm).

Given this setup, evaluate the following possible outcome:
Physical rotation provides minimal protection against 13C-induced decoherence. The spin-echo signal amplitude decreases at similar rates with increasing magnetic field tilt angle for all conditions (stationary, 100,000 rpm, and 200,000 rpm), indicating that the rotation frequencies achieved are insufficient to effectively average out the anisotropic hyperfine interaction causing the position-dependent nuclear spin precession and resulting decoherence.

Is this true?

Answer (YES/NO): NO